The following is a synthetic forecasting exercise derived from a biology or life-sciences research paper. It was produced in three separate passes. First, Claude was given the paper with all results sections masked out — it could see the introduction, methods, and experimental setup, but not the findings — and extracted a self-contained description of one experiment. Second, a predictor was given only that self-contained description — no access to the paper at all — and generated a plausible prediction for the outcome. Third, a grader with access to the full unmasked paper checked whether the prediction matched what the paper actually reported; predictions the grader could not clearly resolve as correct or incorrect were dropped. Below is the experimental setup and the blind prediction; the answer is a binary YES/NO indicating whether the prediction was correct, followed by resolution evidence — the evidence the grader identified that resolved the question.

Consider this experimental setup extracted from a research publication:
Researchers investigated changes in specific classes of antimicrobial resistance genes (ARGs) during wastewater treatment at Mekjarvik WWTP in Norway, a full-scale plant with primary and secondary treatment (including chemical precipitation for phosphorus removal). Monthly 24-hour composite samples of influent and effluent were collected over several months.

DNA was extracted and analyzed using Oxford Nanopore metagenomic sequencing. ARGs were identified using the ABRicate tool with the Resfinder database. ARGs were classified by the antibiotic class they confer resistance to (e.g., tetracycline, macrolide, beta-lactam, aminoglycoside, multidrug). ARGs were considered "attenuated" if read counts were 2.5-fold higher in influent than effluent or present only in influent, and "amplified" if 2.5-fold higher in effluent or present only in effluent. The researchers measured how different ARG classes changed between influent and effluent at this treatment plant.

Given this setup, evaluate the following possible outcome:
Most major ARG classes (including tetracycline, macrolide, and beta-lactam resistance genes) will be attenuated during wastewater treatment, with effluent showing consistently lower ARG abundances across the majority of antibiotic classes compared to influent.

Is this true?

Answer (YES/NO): NO